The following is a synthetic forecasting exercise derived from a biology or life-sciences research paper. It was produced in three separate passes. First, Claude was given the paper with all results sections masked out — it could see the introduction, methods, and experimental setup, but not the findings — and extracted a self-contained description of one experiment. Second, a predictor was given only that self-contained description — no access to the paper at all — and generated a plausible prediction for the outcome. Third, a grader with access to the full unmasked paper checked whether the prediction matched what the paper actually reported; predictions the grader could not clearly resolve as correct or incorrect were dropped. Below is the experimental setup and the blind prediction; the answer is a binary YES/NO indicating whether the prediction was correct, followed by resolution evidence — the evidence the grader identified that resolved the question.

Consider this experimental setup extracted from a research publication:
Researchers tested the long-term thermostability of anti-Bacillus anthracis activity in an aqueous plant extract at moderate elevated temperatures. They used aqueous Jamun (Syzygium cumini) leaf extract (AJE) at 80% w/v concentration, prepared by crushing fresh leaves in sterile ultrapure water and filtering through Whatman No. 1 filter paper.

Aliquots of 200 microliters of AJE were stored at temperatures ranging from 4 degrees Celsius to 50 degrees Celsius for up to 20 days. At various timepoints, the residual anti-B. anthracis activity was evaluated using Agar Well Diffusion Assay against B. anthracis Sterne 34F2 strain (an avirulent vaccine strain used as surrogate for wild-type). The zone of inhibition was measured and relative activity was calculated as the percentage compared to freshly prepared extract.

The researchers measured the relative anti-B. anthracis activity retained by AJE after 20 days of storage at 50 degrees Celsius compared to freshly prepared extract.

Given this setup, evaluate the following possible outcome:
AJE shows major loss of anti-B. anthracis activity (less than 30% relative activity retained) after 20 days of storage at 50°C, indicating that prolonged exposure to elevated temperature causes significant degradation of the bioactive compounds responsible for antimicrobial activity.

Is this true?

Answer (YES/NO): NO